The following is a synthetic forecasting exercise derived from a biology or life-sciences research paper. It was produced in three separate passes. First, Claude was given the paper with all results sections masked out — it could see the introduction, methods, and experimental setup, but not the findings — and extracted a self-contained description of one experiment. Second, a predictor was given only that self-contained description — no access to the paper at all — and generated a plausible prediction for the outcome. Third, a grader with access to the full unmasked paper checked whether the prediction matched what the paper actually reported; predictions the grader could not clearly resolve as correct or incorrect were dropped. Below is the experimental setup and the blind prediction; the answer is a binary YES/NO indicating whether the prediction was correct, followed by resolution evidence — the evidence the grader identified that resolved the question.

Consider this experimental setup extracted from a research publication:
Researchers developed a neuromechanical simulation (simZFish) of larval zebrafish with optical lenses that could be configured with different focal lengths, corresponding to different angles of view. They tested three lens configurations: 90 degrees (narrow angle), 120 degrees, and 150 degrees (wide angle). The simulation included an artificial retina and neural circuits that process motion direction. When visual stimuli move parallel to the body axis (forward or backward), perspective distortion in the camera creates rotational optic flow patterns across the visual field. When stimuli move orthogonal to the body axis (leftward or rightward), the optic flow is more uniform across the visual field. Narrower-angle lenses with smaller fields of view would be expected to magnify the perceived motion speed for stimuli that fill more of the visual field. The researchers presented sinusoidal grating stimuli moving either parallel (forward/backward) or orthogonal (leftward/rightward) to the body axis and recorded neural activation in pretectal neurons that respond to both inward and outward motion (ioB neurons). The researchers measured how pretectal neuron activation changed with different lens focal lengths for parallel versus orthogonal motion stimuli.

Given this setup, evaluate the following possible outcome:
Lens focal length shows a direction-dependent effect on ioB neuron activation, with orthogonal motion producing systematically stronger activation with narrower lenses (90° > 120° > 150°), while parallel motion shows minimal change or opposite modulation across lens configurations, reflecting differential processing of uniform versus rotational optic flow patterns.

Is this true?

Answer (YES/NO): YES